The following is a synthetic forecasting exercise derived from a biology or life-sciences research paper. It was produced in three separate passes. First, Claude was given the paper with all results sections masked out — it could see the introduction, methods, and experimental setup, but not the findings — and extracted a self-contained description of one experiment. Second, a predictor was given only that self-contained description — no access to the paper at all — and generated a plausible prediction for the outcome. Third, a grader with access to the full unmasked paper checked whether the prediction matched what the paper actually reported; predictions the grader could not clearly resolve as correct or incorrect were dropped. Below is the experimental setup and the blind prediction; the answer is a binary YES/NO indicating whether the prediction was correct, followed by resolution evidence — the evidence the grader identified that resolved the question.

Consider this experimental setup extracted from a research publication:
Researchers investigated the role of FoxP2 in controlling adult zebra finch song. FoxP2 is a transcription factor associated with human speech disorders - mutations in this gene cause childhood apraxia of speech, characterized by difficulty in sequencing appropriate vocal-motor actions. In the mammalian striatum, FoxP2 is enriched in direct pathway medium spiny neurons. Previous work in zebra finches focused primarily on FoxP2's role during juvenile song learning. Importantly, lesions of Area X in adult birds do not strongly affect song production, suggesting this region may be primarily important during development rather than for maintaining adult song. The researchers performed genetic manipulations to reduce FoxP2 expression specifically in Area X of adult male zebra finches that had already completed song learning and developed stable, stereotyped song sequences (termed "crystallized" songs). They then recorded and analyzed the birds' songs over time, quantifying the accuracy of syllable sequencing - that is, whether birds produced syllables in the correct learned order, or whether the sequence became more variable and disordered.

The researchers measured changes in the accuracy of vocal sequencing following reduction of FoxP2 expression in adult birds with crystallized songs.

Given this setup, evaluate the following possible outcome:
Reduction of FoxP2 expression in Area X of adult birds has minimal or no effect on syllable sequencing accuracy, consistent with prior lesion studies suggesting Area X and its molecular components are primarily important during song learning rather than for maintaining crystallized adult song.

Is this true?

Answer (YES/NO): NO